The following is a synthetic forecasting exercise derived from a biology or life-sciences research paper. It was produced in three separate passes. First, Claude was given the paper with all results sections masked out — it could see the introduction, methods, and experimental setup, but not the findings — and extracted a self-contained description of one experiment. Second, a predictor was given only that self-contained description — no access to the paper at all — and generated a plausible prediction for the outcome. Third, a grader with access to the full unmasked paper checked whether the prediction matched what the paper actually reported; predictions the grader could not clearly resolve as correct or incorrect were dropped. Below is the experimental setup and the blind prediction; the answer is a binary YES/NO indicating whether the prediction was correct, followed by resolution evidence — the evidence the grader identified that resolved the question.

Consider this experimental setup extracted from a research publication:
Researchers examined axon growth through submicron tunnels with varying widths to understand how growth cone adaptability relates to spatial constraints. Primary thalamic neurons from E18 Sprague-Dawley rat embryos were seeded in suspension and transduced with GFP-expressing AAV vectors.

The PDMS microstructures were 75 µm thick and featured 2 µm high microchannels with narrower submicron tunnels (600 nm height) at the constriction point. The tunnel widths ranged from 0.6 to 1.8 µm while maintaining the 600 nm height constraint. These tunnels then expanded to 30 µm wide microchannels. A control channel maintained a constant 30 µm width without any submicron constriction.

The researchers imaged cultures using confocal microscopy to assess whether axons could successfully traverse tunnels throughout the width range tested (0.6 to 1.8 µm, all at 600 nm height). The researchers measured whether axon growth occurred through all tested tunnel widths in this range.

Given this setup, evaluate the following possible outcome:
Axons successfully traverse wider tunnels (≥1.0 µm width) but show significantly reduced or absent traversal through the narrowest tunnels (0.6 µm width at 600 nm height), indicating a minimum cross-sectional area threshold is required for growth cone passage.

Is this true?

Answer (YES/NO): YES